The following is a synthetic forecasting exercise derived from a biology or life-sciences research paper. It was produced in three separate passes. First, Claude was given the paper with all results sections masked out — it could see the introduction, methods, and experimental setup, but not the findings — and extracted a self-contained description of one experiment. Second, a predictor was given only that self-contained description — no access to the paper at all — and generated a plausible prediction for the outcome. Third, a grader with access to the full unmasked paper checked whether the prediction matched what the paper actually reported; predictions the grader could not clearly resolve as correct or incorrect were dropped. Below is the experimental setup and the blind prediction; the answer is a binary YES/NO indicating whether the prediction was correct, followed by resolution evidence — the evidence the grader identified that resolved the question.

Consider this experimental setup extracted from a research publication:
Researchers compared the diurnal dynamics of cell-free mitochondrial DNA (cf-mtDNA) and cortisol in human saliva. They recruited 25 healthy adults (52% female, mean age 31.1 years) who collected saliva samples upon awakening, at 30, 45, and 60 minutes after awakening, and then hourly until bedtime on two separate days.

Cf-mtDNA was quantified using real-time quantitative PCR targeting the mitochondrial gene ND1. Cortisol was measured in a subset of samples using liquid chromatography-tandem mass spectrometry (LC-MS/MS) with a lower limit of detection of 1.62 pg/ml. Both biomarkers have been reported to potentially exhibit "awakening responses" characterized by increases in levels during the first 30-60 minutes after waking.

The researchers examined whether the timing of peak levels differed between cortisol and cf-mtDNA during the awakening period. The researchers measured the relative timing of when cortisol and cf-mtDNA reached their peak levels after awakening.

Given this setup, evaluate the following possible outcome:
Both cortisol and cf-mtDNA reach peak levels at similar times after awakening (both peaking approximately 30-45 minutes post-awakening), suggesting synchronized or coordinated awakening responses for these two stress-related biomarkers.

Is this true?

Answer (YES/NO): NO